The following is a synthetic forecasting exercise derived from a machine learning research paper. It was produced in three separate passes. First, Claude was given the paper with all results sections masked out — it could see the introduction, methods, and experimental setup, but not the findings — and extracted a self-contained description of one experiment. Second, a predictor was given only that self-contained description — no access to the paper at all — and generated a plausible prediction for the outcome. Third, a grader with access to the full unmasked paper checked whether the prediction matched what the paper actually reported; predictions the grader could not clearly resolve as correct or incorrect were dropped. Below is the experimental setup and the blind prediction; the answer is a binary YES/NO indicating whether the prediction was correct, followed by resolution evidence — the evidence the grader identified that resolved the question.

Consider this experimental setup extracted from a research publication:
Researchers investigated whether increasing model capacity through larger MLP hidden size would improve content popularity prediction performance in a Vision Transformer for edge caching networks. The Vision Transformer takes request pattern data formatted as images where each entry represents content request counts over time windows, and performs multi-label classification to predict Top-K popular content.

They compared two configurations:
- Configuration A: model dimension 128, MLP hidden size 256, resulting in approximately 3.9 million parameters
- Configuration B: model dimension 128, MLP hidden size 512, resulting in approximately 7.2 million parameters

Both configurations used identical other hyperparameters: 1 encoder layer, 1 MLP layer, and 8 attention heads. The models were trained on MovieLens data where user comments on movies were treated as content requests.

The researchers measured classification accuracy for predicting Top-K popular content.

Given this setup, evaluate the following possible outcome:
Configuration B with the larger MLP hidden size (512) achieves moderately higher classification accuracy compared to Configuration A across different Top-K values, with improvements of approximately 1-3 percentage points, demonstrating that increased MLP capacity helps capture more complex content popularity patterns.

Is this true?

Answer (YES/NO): NO